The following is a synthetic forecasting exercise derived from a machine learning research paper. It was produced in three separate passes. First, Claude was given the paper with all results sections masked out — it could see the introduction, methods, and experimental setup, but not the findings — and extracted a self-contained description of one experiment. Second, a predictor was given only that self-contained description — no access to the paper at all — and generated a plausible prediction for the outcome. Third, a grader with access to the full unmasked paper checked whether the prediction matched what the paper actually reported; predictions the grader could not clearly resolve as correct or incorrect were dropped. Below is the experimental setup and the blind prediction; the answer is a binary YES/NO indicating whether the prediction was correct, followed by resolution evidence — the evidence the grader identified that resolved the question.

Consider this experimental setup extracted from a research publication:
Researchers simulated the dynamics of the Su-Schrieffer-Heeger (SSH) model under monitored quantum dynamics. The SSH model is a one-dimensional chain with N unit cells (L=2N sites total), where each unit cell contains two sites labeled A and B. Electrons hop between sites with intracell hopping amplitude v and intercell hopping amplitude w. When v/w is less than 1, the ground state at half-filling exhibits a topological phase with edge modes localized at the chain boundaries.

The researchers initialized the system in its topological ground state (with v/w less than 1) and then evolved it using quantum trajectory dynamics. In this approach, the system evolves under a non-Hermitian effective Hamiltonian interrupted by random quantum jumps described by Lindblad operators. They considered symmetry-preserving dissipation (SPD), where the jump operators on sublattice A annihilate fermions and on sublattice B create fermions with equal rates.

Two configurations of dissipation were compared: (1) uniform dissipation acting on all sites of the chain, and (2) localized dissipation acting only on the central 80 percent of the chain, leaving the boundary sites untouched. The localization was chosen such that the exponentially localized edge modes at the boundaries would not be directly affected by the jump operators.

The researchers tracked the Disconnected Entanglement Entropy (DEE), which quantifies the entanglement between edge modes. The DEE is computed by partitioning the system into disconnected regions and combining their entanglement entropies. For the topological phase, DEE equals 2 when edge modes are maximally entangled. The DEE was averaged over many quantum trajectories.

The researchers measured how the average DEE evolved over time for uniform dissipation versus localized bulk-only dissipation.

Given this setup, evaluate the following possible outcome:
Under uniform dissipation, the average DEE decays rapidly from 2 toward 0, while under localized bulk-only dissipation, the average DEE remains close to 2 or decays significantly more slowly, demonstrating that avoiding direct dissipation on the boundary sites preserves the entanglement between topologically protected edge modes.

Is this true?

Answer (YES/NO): YES